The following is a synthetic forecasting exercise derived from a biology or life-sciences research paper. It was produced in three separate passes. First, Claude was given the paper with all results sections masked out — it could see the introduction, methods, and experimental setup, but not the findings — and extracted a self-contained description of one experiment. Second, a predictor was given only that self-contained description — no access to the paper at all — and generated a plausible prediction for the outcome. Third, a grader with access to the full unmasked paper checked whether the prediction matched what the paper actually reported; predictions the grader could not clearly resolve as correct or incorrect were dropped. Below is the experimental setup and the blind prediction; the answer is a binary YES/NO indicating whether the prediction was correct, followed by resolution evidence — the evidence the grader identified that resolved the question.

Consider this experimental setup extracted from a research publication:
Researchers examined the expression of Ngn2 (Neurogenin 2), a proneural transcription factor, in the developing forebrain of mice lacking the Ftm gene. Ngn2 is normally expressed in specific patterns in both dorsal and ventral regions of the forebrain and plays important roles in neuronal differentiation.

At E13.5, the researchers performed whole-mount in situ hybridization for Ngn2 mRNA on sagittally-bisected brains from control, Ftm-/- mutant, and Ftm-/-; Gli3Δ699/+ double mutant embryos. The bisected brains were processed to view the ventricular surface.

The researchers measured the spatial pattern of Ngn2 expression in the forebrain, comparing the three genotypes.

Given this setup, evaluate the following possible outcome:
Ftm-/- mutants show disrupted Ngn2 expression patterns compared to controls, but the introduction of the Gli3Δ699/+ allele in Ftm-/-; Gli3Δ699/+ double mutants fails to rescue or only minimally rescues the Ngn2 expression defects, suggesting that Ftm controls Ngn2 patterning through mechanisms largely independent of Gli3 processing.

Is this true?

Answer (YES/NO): YES